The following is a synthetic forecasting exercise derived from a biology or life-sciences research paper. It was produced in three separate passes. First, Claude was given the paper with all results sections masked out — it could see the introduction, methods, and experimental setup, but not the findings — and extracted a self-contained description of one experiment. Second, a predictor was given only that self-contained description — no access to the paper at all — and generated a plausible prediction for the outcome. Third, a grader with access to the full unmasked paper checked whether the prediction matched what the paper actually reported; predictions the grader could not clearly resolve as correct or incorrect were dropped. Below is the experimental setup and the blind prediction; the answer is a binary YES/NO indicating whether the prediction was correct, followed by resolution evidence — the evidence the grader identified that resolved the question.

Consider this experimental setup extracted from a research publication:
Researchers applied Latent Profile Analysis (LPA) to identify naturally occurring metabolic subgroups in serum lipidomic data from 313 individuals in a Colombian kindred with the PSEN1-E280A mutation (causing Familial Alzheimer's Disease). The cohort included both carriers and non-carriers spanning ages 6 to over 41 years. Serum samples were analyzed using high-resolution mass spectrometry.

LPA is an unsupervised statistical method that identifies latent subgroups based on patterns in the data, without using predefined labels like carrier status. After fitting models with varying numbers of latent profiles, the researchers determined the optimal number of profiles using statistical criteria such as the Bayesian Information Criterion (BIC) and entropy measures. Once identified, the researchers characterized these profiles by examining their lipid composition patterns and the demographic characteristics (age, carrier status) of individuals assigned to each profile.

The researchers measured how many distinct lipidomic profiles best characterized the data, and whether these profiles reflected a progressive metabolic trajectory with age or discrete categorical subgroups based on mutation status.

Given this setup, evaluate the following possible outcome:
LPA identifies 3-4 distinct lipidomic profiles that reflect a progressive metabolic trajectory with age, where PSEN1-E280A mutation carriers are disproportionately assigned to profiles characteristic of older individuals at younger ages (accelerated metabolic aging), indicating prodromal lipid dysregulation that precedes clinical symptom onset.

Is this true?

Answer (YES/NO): NO